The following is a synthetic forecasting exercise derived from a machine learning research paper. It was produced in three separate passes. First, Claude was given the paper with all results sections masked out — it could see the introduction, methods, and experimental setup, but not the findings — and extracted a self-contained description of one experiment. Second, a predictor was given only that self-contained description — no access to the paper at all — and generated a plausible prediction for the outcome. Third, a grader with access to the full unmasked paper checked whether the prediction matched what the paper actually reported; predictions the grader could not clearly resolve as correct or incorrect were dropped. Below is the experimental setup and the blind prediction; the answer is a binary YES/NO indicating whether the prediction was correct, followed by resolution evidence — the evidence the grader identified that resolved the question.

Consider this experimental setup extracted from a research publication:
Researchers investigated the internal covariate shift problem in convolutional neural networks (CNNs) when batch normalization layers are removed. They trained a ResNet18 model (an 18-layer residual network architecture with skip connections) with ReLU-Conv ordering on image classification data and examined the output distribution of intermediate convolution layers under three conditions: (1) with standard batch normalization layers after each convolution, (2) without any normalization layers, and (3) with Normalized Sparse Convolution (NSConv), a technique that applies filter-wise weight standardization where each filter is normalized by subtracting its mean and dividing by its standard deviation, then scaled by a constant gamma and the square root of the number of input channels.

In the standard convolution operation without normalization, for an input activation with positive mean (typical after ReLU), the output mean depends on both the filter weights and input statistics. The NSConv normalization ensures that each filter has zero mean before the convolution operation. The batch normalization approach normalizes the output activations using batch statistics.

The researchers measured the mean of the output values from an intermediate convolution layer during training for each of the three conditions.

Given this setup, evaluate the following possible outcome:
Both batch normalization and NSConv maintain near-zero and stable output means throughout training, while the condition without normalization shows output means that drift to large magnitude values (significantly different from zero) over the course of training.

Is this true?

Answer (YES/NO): YES